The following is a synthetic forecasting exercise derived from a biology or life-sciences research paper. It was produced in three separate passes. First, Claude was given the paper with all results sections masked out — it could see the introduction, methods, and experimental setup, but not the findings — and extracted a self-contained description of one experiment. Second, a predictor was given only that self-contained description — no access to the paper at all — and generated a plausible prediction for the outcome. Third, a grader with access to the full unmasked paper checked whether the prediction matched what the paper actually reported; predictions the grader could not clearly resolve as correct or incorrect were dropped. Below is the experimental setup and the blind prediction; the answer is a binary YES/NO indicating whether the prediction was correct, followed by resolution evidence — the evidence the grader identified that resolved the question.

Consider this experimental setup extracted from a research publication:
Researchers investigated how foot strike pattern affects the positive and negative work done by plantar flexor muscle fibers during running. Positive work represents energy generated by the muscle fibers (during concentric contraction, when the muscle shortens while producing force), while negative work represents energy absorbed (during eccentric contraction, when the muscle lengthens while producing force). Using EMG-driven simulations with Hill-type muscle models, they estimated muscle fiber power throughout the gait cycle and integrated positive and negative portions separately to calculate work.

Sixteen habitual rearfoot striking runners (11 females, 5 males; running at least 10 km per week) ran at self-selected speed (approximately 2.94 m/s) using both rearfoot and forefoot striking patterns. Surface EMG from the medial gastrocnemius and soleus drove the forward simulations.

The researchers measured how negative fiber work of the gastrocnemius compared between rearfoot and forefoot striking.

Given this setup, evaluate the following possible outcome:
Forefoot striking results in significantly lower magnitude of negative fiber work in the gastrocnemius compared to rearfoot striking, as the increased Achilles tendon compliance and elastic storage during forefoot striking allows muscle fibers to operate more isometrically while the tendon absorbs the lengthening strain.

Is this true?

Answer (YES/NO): NO